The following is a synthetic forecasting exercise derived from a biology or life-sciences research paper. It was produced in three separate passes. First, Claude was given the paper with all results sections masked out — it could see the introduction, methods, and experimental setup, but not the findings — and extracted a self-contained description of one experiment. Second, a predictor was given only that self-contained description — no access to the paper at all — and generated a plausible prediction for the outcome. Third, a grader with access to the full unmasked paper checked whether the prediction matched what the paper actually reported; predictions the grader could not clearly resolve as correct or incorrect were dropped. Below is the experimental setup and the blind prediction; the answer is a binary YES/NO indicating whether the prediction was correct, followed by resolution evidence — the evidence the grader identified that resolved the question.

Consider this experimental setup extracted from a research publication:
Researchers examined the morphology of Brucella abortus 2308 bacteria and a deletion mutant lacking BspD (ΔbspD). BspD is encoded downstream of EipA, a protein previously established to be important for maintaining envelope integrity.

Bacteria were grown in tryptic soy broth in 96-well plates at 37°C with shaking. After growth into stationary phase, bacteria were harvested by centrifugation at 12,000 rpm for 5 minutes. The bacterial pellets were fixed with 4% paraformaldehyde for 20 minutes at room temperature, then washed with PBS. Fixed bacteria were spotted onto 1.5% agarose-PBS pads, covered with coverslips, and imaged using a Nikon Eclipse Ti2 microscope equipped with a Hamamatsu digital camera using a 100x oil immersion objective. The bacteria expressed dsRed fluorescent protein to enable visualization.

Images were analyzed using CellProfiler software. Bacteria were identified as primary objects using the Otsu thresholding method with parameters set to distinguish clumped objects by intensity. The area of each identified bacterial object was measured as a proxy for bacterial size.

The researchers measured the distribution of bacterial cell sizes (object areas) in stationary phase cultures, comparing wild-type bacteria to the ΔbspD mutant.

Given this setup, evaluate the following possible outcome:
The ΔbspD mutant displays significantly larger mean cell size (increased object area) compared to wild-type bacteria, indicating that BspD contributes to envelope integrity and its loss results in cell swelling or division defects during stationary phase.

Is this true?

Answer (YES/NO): NO